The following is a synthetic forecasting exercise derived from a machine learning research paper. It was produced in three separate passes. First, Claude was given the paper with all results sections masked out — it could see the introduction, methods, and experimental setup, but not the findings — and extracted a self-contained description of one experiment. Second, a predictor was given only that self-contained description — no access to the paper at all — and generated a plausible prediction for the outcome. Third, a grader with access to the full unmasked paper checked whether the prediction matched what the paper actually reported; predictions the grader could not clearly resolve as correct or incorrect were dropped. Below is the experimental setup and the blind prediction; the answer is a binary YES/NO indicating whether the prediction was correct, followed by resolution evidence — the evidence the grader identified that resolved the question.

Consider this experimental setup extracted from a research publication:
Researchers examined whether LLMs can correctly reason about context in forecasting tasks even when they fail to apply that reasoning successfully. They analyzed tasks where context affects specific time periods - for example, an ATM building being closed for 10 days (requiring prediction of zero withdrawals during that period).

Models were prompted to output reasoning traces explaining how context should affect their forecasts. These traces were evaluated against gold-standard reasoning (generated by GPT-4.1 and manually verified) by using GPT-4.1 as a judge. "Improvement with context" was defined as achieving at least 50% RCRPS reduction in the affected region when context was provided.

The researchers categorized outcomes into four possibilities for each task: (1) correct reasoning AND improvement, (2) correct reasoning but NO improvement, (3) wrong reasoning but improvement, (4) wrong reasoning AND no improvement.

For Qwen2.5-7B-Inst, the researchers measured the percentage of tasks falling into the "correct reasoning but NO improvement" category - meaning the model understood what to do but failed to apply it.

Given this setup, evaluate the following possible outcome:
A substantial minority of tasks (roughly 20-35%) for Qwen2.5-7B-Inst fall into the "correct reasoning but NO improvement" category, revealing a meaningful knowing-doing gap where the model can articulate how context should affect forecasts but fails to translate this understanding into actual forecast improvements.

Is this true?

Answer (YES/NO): NO